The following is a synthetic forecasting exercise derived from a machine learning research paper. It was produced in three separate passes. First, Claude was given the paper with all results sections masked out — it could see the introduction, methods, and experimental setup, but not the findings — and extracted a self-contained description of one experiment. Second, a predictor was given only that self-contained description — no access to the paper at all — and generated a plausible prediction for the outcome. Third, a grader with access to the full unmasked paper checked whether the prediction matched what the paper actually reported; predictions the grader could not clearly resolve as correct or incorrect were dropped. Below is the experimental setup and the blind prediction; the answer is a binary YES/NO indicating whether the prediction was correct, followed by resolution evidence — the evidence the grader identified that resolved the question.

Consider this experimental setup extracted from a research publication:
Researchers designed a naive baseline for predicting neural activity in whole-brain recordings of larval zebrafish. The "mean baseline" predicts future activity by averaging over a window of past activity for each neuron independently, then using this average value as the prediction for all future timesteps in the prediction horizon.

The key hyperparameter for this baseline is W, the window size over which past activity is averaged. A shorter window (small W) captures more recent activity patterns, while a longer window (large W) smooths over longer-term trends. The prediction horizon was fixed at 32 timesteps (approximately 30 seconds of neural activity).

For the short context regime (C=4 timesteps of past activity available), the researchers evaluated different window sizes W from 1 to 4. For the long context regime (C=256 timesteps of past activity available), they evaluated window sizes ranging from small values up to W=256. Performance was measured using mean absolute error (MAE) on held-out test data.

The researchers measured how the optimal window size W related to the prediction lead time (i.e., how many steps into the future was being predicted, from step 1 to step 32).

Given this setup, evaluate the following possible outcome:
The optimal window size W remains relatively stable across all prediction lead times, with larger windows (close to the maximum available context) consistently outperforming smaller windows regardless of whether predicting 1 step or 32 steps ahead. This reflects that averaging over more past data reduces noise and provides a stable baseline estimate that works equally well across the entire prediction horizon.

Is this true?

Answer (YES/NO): NO